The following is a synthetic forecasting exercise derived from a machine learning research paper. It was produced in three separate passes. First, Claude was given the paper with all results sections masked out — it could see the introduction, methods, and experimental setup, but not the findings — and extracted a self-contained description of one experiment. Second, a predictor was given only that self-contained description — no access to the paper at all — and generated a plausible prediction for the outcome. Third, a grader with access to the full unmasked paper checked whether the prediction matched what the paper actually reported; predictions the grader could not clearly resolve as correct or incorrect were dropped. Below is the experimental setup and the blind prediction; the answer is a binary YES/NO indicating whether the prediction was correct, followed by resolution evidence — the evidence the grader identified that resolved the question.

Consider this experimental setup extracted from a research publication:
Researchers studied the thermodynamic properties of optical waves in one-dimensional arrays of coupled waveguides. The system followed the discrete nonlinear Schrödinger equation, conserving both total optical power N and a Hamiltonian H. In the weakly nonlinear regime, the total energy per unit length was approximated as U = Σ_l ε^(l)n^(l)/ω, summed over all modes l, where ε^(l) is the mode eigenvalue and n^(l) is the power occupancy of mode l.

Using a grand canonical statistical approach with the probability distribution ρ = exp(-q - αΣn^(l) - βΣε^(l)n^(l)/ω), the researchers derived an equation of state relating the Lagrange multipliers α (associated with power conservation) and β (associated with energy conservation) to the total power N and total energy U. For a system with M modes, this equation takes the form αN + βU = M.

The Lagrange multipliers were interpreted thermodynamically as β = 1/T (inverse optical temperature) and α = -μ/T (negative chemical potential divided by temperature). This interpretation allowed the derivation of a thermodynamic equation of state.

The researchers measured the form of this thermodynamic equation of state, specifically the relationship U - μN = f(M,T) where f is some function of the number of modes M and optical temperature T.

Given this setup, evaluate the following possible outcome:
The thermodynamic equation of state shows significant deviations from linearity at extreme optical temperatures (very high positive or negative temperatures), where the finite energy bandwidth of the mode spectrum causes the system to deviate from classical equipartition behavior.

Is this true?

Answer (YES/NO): NO